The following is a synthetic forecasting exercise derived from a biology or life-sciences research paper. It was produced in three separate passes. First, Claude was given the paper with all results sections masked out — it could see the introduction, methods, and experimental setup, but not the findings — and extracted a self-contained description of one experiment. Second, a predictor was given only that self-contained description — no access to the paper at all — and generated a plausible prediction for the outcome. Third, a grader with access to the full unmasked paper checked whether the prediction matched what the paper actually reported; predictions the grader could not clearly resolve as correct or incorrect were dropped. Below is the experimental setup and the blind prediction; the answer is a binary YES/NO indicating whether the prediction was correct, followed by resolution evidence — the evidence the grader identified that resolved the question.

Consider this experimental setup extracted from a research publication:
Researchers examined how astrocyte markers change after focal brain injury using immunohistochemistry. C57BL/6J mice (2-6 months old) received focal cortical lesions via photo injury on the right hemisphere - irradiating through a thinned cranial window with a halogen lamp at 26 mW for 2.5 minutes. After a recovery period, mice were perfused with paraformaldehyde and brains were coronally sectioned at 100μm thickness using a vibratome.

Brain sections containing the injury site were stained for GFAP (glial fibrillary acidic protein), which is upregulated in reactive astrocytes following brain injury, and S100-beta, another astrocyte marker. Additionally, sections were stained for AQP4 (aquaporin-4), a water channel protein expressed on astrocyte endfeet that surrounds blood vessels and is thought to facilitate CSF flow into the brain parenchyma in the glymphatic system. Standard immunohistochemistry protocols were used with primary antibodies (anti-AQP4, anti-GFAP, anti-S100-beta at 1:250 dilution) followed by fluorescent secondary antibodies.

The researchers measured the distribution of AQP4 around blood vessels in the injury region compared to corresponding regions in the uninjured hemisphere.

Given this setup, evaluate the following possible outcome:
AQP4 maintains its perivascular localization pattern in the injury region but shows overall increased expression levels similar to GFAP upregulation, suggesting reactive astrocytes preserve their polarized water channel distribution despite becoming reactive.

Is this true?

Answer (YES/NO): YES